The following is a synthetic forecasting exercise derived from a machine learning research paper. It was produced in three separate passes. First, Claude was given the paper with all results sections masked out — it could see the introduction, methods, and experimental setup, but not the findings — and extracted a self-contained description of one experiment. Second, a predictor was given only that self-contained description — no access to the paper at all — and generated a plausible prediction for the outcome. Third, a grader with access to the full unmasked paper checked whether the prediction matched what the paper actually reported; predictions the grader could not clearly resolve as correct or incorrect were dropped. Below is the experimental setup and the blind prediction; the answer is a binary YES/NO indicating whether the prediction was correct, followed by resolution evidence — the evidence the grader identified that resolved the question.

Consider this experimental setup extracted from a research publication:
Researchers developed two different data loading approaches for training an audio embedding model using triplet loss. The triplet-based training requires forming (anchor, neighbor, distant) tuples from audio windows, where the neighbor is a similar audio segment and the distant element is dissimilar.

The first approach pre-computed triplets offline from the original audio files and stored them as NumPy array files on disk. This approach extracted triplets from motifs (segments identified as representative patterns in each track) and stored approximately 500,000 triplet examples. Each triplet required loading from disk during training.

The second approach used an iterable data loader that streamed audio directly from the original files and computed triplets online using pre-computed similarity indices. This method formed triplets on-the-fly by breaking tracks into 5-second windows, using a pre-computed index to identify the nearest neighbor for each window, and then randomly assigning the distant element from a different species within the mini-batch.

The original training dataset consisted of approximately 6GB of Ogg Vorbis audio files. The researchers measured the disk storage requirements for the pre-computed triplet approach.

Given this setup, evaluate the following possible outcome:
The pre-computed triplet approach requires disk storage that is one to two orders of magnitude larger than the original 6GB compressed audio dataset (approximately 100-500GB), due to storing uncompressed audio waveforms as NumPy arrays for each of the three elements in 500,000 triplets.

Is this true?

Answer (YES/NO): YES